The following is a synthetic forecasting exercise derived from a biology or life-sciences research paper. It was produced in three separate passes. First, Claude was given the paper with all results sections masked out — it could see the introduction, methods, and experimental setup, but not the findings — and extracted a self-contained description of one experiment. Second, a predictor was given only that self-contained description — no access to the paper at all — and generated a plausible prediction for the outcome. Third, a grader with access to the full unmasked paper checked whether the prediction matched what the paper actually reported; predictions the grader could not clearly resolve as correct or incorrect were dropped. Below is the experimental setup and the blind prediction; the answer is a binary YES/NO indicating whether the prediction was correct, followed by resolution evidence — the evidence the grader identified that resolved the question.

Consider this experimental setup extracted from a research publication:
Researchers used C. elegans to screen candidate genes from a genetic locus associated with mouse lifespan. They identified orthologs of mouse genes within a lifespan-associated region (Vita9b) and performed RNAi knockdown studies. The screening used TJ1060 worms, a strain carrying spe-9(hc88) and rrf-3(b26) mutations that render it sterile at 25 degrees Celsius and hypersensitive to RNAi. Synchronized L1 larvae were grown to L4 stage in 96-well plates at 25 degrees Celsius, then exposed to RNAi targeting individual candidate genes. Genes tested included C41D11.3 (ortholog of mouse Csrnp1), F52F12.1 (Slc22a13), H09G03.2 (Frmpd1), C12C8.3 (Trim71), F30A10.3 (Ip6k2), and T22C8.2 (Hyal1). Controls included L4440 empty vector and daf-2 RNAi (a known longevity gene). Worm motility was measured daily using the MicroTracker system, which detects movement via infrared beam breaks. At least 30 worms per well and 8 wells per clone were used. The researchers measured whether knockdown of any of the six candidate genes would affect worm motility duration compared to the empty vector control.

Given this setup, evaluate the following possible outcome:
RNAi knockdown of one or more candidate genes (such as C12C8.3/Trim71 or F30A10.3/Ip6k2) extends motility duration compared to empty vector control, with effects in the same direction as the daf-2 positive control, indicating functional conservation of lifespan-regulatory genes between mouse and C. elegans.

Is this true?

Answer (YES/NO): NO